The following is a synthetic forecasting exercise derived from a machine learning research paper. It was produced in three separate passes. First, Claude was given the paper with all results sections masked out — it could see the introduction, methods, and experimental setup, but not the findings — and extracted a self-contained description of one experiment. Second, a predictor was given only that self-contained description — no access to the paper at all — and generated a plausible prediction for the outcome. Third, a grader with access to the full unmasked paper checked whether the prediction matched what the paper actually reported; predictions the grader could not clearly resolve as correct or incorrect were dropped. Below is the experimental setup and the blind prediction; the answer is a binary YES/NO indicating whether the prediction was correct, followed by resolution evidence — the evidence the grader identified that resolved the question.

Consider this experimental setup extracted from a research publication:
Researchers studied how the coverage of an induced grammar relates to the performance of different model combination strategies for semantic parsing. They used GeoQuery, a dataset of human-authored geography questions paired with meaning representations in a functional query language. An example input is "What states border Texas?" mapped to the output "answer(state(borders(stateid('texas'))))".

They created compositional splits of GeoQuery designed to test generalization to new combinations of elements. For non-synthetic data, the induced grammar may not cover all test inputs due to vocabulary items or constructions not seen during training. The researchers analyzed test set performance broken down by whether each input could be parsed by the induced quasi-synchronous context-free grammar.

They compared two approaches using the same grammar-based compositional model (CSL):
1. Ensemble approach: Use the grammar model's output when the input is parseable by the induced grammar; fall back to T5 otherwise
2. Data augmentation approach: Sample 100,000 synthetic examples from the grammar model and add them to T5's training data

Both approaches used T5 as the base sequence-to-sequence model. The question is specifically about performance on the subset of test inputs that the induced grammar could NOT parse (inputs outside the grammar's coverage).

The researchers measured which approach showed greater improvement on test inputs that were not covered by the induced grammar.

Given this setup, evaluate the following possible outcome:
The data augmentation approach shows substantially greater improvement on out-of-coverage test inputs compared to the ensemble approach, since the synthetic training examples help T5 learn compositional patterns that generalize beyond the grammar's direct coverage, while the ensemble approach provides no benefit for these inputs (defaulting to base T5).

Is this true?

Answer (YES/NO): YES